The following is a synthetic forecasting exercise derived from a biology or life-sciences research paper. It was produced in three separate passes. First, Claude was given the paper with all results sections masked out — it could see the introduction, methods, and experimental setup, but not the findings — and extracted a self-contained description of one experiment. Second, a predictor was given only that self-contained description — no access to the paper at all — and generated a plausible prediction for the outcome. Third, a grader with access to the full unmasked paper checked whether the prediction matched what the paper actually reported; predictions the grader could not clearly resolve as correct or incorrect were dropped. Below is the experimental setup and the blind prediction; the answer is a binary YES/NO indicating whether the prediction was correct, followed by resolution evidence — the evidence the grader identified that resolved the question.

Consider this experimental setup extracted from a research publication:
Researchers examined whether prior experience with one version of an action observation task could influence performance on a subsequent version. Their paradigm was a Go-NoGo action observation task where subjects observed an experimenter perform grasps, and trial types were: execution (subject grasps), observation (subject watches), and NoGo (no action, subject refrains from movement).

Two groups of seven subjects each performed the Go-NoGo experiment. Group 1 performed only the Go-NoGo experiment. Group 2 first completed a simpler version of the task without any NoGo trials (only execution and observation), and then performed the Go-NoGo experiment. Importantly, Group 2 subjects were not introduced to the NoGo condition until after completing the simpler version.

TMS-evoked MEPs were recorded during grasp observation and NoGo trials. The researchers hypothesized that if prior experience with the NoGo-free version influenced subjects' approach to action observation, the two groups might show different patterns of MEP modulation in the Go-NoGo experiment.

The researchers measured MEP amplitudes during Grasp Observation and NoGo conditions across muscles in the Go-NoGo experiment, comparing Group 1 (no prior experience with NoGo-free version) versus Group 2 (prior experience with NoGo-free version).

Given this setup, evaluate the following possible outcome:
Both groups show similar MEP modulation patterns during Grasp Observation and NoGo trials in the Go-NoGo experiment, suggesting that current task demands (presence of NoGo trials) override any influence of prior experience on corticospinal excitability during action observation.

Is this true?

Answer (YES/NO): NO